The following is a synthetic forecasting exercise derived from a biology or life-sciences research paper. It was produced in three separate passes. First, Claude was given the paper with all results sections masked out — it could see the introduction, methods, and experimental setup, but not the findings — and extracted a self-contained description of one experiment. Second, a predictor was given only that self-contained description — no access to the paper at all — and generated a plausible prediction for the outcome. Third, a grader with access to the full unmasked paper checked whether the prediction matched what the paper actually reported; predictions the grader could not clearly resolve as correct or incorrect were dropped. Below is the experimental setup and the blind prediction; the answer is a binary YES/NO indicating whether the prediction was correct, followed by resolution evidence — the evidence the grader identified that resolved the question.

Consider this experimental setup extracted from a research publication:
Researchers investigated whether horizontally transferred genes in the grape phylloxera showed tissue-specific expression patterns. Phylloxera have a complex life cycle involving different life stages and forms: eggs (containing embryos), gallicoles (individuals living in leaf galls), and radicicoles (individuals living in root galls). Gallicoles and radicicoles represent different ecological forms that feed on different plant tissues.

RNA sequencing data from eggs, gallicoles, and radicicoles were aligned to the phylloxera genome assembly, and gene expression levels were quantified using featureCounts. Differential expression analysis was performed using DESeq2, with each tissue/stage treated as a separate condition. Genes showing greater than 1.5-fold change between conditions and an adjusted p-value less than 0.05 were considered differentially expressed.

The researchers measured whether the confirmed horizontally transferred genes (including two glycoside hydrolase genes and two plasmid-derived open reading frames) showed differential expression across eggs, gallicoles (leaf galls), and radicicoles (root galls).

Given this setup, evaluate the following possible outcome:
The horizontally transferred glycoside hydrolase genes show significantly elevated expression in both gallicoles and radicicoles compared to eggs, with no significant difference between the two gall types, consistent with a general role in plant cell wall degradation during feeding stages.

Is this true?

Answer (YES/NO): NO